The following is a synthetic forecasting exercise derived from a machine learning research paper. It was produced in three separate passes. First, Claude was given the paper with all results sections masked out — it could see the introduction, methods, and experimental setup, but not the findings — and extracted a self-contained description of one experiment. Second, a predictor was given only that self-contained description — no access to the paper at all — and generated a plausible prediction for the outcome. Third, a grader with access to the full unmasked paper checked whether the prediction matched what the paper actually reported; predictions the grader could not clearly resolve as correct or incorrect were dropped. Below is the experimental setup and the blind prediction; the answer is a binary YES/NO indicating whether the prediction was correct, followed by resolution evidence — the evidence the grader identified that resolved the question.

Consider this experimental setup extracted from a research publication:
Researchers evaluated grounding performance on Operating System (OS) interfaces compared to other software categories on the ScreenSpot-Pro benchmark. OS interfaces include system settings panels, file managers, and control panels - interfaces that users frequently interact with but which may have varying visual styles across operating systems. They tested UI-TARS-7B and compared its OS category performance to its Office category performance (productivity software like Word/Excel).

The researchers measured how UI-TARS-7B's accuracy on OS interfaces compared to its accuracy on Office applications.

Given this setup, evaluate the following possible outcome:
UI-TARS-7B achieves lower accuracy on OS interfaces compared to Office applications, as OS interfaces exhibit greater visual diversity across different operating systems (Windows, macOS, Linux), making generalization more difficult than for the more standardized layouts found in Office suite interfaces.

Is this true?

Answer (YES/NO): YES